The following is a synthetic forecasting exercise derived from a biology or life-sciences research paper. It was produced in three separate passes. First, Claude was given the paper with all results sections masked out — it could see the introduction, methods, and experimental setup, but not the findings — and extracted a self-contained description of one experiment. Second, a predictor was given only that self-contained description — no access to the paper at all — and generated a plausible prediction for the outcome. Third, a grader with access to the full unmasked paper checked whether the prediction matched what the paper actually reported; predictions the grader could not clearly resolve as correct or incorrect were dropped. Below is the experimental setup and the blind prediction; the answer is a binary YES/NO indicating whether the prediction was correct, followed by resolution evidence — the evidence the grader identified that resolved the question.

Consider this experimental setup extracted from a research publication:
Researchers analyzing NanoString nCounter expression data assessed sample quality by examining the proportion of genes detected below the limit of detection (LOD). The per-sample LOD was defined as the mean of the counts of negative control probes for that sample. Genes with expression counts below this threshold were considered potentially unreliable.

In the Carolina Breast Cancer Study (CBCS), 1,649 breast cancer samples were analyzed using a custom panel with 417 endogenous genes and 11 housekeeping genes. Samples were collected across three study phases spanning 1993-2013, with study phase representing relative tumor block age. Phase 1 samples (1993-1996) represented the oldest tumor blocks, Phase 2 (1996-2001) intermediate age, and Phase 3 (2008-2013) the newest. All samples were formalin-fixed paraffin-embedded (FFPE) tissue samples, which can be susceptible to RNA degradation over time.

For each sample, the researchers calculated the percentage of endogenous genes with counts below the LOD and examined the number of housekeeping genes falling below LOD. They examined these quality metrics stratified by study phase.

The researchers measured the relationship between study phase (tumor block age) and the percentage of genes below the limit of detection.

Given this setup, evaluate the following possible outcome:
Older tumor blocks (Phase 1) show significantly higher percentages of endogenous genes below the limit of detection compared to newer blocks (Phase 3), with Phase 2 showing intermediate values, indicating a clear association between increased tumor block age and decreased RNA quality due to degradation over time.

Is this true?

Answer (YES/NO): YES